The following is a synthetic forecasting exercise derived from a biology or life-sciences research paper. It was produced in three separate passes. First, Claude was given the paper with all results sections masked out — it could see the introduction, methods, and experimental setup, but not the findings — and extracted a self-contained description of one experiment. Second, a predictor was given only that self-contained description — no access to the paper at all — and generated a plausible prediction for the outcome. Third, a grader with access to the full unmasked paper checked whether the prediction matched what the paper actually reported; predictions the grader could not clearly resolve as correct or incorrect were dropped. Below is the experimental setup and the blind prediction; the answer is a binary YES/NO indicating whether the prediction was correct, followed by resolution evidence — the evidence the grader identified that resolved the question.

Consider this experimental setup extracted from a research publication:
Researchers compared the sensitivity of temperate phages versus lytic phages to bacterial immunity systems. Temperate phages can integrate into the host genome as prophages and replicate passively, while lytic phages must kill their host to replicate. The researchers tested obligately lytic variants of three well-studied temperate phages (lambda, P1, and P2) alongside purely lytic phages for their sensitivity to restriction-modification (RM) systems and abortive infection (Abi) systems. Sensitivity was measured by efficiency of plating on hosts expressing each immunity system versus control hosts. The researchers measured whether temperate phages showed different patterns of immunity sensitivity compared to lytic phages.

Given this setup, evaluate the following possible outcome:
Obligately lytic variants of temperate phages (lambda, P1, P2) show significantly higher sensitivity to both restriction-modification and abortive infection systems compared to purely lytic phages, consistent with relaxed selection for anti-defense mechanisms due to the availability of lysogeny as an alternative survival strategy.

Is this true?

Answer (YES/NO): YES